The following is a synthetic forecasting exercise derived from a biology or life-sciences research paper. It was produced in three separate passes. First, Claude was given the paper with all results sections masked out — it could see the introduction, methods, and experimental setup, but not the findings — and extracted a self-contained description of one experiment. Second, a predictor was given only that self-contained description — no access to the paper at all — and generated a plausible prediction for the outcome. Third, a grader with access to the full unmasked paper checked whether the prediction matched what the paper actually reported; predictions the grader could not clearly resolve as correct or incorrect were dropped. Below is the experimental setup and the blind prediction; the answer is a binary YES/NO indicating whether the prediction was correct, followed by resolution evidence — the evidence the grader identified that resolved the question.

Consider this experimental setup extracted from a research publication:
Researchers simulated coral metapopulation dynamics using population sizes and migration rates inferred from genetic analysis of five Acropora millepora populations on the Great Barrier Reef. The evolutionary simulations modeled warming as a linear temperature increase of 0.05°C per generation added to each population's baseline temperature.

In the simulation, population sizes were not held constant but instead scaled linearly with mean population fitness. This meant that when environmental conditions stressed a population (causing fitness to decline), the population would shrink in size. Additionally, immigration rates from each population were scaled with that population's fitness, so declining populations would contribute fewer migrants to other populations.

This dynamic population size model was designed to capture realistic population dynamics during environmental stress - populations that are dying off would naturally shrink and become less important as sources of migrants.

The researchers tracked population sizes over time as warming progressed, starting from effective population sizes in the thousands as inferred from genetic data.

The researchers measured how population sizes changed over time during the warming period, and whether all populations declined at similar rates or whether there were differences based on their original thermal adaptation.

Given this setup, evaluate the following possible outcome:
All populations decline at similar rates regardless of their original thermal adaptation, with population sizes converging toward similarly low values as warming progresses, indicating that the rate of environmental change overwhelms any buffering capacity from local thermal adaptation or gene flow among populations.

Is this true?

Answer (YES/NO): NO